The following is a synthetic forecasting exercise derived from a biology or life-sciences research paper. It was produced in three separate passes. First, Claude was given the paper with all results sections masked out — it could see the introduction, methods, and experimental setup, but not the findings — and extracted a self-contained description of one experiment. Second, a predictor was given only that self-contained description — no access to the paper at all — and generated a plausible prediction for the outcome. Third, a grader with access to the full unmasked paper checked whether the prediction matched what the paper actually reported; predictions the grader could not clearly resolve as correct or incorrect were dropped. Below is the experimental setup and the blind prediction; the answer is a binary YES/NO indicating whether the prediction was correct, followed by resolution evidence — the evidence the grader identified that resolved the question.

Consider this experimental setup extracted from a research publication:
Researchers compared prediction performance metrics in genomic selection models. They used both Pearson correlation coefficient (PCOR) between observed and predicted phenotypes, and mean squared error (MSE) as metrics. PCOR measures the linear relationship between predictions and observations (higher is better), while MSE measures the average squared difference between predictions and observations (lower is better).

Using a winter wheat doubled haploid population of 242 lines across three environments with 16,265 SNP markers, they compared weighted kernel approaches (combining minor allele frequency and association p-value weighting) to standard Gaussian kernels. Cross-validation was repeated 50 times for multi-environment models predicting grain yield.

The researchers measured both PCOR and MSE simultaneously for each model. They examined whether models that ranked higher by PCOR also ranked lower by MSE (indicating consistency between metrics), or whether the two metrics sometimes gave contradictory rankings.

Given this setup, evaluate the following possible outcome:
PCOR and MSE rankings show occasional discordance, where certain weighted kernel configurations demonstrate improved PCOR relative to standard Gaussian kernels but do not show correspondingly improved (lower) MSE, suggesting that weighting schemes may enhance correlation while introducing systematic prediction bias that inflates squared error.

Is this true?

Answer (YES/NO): NO